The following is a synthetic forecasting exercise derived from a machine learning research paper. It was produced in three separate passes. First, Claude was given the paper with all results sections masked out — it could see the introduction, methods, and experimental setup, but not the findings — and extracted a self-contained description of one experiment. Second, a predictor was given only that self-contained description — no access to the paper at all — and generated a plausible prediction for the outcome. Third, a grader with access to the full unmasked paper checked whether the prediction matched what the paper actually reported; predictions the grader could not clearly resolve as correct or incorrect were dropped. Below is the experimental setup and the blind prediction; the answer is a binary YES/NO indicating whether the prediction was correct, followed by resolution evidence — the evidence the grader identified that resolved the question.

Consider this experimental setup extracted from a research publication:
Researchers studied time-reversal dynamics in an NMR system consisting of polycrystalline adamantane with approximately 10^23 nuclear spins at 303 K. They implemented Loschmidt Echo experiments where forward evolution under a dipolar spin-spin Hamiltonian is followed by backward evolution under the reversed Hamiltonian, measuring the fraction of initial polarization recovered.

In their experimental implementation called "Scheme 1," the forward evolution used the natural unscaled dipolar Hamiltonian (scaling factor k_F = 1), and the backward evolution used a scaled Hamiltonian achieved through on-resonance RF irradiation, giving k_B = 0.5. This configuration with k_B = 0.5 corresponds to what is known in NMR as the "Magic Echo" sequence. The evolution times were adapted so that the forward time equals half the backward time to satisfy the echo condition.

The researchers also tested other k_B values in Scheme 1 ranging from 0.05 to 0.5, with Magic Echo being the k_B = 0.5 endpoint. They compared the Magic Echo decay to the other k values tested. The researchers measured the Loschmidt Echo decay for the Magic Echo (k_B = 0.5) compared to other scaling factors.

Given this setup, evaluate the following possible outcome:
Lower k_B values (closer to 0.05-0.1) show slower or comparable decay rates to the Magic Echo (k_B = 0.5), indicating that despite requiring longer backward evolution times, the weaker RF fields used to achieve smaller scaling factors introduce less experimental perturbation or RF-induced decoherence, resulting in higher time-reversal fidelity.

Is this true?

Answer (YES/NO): YES